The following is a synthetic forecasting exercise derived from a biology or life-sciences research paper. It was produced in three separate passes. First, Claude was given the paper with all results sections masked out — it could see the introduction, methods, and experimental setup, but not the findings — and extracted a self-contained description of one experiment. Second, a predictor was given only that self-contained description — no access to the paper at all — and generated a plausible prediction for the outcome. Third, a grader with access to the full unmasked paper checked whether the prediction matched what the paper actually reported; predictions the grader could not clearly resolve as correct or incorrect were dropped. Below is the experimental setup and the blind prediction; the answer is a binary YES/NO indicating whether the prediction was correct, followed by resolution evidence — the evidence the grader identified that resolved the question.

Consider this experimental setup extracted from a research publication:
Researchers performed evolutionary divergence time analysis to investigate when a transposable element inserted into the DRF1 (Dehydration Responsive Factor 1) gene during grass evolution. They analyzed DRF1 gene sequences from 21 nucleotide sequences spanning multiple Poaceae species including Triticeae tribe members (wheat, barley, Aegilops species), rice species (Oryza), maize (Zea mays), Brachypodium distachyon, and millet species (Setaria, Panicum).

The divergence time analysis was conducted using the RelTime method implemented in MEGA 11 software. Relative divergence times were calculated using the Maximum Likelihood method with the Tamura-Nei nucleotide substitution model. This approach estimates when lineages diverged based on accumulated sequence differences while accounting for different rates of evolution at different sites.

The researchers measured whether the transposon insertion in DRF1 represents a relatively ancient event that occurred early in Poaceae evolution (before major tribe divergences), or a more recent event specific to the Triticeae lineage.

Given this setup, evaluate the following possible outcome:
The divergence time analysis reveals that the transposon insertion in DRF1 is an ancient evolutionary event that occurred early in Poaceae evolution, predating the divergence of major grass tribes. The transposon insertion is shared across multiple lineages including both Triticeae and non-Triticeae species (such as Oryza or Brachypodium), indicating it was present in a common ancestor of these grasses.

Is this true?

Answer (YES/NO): NO